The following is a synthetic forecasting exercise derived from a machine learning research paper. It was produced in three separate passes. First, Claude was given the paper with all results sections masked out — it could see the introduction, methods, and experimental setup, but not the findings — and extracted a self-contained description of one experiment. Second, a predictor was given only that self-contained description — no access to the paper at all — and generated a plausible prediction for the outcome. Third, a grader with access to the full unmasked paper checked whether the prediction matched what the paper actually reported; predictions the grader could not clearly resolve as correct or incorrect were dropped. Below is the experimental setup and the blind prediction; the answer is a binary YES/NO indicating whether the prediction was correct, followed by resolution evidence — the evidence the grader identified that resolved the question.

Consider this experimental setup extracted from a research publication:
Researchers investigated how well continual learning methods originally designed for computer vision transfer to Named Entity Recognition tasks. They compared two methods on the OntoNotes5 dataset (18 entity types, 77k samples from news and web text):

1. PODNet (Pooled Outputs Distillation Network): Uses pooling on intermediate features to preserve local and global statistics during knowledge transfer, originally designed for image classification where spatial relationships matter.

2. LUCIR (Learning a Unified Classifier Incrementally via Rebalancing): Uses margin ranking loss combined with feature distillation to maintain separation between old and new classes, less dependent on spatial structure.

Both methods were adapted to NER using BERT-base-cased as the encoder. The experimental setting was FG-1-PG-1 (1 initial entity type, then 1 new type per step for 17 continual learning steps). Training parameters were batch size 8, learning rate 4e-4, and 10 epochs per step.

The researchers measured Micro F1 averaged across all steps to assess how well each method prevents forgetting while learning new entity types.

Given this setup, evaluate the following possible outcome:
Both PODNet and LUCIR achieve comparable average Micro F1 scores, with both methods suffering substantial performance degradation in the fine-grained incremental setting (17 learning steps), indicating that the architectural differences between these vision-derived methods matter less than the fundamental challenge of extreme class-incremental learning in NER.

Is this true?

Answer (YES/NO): NO